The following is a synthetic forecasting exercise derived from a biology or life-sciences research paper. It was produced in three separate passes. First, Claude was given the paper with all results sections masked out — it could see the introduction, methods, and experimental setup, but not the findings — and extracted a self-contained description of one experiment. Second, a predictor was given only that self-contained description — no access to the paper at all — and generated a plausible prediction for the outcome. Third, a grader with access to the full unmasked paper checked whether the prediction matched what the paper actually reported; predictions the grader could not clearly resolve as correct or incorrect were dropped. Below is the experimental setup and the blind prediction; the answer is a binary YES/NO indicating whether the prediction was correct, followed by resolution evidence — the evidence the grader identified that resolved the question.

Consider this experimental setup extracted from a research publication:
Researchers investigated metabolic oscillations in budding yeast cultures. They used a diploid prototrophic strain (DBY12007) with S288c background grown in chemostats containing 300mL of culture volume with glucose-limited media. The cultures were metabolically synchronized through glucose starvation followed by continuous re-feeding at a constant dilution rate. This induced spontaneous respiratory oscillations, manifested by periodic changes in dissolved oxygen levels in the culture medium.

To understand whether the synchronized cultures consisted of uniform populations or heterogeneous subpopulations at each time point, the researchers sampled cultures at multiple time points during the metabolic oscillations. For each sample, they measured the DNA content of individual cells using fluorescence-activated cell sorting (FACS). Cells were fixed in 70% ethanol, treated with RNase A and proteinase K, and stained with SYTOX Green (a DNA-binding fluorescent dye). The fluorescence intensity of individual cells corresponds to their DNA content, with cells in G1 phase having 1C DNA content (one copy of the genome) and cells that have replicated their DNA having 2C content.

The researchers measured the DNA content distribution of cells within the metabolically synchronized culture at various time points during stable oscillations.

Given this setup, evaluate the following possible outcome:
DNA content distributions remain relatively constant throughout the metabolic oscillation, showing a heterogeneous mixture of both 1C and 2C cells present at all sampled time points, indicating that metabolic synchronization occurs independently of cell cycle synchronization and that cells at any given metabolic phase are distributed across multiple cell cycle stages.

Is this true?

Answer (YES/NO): NO